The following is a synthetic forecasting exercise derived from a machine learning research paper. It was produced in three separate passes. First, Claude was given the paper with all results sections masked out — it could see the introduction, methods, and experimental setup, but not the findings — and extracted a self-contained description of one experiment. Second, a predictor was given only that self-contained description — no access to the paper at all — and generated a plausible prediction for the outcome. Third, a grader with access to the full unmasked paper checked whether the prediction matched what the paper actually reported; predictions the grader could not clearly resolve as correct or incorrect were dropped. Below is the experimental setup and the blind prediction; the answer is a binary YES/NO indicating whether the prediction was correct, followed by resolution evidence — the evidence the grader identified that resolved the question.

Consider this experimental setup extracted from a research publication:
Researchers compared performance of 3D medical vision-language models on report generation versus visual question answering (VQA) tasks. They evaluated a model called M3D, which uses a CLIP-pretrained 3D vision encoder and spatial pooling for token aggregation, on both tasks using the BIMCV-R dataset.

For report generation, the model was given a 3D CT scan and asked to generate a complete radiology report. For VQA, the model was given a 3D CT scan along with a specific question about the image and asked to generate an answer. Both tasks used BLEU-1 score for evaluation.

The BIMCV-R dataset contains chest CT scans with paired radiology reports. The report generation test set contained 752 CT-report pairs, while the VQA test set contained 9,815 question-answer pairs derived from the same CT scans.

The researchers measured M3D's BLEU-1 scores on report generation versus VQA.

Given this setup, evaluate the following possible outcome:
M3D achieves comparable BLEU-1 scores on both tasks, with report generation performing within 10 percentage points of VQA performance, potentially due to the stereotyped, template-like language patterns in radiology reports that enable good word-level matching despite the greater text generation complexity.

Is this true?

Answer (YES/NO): NO